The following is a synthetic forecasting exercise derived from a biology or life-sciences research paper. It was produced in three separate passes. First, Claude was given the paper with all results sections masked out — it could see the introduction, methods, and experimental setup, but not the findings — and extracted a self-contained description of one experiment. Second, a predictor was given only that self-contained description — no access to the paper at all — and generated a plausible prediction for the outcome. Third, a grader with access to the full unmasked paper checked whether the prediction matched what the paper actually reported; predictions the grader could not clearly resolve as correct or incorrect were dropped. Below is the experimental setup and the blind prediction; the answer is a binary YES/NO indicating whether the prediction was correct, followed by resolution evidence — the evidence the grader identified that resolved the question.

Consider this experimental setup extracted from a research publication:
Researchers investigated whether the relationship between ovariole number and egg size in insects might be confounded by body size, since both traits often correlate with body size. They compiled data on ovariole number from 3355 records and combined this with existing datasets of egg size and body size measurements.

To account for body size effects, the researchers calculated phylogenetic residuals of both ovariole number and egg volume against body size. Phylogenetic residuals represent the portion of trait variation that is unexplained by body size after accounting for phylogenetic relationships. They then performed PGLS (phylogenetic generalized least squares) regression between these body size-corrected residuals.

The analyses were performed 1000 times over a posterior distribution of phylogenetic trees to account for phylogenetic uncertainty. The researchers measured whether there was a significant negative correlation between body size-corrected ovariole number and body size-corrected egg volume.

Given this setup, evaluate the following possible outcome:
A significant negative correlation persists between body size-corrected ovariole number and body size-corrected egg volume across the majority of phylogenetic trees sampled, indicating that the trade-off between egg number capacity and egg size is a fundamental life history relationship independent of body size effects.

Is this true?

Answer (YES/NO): NO